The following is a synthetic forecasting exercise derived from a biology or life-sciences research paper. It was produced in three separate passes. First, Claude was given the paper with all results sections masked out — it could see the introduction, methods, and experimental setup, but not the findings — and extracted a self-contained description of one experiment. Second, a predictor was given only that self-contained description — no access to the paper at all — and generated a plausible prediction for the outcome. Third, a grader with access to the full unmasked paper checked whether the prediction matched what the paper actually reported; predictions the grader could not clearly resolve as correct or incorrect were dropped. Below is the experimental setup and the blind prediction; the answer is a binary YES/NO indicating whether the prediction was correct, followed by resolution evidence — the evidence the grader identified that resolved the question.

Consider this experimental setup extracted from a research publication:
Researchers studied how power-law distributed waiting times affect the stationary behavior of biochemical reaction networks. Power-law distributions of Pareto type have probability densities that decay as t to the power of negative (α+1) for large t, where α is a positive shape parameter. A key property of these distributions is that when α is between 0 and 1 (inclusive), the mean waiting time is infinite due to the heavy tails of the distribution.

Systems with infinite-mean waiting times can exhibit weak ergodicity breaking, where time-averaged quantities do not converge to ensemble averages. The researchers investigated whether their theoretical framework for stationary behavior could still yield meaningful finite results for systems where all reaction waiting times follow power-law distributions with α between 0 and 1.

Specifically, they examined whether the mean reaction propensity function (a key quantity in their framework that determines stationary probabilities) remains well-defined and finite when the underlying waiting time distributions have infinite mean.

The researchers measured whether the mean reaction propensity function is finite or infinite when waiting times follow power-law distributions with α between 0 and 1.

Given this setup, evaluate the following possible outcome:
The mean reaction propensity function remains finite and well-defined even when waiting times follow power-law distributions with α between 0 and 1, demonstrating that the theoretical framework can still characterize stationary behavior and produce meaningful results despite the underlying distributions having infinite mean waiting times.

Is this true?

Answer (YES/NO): YES